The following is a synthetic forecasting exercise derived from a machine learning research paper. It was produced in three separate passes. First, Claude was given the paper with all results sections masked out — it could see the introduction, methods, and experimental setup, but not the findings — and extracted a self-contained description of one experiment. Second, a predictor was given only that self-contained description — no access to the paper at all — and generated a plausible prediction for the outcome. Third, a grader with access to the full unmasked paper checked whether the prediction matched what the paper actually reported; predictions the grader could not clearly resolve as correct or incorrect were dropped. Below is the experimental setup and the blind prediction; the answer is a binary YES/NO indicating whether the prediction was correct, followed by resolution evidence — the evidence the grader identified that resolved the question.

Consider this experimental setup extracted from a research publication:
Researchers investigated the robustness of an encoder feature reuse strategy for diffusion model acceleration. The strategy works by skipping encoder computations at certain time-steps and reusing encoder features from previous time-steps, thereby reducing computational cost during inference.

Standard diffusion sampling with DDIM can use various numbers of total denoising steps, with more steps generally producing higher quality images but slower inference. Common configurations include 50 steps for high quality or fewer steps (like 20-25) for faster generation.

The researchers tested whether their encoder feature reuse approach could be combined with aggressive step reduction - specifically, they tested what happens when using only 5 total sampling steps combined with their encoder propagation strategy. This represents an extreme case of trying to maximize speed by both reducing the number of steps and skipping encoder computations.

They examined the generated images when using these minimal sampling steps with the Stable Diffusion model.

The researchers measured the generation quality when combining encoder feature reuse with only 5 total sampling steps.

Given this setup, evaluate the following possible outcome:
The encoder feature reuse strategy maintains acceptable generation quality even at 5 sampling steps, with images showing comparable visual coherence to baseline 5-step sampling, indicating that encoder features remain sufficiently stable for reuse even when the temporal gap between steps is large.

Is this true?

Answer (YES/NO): NO